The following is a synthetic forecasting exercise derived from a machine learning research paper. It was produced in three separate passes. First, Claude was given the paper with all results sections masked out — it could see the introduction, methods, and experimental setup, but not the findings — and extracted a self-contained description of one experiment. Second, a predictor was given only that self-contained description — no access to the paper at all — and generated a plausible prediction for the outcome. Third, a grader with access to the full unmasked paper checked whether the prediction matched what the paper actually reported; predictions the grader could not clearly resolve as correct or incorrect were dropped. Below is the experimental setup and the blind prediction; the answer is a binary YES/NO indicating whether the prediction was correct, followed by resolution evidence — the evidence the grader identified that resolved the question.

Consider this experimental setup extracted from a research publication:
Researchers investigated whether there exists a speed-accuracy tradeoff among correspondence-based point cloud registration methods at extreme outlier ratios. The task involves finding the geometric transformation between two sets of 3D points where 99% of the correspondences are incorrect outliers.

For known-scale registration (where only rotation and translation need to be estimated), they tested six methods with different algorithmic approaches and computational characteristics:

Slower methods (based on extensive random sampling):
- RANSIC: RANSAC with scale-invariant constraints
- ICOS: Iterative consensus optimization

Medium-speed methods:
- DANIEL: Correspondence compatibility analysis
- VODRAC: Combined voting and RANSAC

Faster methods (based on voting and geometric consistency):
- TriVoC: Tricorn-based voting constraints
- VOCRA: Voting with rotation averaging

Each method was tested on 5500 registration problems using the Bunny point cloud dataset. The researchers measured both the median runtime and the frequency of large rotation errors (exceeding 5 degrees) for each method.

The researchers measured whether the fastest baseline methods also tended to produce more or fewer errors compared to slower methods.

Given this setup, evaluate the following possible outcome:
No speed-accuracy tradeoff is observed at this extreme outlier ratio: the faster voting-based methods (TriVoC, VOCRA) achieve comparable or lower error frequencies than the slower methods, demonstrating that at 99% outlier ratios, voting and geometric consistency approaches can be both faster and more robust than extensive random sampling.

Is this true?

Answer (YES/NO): YES